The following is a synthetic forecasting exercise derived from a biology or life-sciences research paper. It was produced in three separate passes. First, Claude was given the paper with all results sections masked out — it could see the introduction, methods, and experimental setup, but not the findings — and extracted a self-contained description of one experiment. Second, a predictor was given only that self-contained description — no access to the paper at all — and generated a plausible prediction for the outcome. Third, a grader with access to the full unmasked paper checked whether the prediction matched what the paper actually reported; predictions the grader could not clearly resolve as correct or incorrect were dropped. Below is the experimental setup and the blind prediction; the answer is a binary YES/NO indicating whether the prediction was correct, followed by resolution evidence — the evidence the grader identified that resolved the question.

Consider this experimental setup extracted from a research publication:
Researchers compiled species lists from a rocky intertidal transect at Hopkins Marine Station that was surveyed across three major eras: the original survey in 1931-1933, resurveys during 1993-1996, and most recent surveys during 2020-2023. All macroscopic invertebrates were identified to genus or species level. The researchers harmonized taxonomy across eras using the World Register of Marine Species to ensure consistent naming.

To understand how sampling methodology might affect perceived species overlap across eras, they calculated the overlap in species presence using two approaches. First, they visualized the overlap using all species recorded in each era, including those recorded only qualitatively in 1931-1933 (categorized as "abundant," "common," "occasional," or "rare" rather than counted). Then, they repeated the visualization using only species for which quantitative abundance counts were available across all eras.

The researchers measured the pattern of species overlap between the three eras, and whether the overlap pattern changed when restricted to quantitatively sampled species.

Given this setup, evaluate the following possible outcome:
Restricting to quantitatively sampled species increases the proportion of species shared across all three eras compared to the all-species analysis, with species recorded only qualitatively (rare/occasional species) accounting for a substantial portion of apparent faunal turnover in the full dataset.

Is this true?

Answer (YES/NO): NO